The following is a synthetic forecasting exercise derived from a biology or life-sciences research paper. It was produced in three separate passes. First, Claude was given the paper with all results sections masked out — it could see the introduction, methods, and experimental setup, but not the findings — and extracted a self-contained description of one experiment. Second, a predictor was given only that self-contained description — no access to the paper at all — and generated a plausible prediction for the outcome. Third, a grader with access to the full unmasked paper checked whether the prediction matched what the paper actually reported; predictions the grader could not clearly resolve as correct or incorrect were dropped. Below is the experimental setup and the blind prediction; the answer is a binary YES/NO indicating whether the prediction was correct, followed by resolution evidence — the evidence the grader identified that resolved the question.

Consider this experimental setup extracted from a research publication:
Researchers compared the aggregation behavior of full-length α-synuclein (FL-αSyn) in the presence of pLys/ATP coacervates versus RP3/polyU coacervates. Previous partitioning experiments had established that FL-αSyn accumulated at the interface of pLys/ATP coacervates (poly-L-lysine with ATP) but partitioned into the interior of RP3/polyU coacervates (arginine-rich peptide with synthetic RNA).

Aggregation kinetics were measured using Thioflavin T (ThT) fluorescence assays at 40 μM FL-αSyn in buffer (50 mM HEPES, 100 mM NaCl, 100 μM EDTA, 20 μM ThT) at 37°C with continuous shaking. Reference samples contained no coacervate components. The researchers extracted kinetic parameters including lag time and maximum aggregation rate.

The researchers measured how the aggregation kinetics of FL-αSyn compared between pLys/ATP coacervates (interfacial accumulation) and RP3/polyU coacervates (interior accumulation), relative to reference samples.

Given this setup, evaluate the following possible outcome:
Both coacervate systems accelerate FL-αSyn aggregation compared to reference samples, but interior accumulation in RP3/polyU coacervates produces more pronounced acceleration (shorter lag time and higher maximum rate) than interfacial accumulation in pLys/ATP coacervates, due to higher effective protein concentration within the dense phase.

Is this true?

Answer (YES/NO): NO